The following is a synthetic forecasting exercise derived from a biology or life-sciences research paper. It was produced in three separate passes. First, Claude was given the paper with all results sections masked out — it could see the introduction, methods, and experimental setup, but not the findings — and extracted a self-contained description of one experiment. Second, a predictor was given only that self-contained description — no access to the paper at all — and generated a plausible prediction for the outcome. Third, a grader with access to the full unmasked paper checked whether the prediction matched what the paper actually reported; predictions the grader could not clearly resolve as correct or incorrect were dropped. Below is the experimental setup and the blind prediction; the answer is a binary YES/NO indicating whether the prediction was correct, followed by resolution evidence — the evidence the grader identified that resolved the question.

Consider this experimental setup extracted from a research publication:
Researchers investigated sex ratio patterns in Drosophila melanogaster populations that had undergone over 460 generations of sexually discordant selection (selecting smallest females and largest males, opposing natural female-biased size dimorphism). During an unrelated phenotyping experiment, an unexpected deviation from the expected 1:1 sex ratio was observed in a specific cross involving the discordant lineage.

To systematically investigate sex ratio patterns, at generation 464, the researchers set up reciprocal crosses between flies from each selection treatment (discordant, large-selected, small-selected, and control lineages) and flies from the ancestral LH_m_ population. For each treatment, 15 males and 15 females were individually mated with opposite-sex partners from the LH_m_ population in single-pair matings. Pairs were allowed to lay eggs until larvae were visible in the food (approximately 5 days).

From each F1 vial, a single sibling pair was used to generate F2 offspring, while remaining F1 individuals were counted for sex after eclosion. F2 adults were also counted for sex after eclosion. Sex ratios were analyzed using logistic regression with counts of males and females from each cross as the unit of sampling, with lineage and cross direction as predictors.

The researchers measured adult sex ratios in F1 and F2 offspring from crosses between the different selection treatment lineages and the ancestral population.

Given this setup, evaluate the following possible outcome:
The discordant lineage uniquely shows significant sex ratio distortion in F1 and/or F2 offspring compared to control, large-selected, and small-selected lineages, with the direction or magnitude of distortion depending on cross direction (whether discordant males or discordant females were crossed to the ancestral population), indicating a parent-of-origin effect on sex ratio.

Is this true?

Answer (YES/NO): NO